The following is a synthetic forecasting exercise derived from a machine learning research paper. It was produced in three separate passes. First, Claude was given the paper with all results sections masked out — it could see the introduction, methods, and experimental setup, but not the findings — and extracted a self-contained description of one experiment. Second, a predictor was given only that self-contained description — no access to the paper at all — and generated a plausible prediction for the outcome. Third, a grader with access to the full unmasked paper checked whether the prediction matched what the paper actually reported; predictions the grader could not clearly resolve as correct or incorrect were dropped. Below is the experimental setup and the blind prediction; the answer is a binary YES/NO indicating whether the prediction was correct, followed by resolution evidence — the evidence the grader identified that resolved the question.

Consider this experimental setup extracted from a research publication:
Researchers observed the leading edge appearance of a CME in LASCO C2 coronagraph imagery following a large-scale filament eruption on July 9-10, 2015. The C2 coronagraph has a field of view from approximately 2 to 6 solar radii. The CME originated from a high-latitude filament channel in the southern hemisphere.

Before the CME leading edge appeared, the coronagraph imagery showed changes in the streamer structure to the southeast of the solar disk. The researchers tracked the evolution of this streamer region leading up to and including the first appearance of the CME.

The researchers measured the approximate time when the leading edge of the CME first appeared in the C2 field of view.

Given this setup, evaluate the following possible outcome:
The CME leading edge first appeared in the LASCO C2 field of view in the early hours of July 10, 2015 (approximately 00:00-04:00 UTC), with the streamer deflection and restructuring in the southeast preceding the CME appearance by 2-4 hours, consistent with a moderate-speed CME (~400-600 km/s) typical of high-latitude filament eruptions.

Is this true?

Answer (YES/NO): NO